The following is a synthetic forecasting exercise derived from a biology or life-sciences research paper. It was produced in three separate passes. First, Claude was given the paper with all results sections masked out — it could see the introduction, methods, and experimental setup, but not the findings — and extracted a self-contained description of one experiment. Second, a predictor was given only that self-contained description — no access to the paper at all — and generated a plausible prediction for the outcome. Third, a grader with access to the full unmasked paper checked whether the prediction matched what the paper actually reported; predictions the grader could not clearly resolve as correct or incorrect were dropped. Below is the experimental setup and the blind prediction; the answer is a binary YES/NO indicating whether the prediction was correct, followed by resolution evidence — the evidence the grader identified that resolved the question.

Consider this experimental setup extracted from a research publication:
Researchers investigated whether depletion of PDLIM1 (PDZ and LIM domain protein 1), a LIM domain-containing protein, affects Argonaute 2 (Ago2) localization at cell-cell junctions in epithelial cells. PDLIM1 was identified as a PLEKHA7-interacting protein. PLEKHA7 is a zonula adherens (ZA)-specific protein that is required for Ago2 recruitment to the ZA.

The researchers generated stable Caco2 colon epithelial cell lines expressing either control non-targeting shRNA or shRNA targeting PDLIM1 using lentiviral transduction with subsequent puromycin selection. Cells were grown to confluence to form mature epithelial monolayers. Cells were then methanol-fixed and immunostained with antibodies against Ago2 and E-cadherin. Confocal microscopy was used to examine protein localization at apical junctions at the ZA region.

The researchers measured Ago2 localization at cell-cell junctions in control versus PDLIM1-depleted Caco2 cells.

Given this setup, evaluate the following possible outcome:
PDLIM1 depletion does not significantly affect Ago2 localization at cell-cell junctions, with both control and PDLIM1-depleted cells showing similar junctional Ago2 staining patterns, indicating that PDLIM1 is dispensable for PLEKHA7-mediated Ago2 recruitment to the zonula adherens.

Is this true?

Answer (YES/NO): NO